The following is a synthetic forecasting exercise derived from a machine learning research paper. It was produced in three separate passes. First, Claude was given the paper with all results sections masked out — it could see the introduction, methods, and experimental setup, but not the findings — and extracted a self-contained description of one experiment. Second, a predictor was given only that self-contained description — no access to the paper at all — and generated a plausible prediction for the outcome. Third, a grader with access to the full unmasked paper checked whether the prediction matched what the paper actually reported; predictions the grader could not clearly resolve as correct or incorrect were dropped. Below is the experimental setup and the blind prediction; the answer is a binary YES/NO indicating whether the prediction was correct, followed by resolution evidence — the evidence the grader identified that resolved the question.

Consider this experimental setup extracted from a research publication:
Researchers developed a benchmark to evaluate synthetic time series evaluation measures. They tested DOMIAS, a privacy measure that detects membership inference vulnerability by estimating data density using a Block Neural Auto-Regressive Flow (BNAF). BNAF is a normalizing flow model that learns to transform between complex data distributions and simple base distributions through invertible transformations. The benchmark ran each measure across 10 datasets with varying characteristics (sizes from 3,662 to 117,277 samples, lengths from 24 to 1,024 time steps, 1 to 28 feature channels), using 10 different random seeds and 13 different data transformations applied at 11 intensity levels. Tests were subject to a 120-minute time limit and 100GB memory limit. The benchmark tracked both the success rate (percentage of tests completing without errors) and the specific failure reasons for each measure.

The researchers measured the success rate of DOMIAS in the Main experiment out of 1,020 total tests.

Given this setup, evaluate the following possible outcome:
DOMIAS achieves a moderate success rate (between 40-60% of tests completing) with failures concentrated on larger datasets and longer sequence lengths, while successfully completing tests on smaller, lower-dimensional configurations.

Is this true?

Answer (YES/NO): NO